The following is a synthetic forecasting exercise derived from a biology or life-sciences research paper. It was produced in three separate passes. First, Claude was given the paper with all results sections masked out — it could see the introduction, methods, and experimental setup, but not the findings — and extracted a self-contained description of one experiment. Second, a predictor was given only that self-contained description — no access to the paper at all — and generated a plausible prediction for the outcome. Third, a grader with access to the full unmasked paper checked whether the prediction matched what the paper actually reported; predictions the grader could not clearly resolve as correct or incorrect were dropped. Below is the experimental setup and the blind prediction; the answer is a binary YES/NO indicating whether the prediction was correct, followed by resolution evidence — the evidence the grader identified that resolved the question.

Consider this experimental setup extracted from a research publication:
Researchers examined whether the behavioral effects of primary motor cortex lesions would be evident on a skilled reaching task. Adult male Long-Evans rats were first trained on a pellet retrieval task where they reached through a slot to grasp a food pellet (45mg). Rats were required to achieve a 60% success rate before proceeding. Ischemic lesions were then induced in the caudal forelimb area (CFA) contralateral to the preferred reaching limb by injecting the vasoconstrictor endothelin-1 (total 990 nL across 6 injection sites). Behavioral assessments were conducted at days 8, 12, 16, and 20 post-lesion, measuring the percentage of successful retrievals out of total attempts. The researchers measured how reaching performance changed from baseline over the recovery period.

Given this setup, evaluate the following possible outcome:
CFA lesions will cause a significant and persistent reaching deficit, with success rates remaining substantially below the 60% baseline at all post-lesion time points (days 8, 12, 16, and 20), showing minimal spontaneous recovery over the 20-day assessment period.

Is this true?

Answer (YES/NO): NO